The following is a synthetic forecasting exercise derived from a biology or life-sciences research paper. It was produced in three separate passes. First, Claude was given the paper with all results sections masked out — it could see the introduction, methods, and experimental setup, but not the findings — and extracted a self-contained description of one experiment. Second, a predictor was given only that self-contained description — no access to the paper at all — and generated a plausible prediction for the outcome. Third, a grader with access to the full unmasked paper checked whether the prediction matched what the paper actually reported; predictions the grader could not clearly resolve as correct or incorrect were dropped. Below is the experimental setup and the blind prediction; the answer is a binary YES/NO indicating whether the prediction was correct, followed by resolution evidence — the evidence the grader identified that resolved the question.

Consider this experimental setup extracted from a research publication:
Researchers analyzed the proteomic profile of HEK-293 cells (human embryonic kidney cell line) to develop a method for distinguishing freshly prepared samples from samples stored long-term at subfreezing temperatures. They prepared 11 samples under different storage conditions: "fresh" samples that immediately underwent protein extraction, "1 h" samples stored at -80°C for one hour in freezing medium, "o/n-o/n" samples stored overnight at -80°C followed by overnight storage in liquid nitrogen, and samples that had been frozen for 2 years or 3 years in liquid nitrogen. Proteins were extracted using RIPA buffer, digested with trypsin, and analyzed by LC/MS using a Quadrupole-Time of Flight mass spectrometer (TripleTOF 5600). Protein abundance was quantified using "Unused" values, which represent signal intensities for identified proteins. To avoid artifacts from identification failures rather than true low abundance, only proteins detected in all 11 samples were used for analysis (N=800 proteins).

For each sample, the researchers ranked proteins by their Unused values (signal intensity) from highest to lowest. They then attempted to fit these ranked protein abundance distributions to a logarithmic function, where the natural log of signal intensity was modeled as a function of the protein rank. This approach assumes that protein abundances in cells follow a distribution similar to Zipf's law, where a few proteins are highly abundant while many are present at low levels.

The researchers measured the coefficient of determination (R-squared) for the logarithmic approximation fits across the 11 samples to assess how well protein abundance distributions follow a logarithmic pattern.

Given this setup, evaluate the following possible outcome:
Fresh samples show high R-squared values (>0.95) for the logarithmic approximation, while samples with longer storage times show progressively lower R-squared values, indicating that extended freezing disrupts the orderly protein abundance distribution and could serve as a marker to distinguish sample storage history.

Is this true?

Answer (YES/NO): NO